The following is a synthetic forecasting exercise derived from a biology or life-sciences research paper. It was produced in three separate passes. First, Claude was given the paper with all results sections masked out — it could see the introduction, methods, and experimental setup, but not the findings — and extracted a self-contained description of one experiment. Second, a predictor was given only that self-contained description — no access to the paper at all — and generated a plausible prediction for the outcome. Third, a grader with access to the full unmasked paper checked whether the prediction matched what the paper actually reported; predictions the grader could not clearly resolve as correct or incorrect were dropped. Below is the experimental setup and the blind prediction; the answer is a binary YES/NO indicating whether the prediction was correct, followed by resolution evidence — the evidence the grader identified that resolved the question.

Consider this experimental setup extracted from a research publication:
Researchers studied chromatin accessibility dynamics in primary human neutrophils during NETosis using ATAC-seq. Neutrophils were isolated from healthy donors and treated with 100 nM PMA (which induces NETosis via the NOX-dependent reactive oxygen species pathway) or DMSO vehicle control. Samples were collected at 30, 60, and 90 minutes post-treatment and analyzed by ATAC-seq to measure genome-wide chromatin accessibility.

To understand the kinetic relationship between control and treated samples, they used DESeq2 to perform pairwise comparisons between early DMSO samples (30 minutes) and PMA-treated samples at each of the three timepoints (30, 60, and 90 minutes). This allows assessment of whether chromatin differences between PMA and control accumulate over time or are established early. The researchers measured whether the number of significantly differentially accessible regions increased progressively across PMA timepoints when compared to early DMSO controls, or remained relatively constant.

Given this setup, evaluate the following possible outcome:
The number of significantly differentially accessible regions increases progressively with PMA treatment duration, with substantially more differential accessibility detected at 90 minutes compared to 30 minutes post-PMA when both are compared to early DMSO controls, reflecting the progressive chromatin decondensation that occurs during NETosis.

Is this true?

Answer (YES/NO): NO